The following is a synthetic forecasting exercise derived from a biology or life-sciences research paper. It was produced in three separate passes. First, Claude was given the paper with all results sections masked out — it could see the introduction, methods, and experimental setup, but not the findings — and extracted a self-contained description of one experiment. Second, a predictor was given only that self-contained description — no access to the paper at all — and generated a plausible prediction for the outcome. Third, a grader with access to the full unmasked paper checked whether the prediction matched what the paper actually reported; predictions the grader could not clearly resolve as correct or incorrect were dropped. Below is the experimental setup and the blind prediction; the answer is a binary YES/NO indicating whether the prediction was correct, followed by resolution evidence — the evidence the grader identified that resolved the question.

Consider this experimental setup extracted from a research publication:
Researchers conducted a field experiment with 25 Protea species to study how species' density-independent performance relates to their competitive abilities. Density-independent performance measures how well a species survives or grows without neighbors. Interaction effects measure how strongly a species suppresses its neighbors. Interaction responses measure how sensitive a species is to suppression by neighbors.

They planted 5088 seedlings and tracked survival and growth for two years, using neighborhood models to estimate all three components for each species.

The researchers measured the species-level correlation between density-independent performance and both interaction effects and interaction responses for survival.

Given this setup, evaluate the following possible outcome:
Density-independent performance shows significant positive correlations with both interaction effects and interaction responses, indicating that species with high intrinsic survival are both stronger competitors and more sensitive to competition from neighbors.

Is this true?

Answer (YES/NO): NO